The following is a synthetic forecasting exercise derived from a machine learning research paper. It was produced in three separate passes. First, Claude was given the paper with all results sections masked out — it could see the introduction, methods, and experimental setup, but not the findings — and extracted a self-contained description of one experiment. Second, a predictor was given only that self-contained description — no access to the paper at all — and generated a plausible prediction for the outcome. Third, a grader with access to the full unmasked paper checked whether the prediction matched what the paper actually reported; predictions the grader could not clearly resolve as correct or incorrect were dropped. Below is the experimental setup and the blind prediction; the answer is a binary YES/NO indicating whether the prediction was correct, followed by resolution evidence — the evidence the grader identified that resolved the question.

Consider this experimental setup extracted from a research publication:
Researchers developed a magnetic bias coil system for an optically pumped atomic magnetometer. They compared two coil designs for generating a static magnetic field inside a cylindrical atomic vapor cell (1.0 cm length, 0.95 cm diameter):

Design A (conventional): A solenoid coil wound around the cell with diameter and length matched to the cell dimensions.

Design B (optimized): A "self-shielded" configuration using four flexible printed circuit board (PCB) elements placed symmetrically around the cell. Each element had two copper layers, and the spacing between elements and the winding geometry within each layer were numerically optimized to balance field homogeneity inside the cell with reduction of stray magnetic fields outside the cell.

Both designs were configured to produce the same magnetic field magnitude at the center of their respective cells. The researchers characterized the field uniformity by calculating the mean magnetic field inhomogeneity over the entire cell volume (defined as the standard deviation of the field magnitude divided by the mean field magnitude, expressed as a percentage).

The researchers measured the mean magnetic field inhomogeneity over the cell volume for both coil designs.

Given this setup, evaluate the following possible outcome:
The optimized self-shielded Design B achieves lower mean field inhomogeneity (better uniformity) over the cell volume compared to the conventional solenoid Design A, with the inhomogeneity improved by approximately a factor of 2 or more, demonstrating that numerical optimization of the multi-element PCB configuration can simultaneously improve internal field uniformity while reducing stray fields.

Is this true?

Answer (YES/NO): YES